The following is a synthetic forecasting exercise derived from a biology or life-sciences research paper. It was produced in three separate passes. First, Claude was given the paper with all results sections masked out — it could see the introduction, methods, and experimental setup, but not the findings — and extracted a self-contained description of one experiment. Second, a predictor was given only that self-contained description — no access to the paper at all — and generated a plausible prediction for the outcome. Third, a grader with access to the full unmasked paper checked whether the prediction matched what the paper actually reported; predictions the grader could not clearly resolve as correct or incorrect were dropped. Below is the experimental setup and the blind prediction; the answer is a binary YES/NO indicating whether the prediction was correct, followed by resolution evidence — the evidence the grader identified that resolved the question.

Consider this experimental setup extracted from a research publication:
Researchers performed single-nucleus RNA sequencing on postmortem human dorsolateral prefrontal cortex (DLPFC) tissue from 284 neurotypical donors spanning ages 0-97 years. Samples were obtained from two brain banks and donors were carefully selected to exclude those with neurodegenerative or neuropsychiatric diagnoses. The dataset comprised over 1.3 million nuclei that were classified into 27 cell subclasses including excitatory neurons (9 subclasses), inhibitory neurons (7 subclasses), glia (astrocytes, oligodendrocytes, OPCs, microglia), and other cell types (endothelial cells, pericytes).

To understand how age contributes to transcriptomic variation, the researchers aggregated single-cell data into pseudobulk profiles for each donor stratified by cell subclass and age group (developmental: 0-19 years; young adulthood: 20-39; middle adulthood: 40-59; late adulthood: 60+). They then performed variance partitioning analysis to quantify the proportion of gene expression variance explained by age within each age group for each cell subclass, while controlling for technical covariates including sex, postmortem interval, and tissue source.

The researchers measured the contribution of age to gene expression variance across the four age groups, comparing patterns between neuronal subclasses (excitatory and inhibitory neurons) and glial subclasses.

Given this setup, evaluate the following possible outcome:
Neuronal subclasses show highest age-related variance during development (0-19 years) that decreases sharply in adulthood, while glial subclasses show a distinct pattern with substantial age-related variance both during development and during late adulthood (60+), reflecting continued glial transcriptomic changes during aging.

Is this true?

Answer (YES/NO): NO